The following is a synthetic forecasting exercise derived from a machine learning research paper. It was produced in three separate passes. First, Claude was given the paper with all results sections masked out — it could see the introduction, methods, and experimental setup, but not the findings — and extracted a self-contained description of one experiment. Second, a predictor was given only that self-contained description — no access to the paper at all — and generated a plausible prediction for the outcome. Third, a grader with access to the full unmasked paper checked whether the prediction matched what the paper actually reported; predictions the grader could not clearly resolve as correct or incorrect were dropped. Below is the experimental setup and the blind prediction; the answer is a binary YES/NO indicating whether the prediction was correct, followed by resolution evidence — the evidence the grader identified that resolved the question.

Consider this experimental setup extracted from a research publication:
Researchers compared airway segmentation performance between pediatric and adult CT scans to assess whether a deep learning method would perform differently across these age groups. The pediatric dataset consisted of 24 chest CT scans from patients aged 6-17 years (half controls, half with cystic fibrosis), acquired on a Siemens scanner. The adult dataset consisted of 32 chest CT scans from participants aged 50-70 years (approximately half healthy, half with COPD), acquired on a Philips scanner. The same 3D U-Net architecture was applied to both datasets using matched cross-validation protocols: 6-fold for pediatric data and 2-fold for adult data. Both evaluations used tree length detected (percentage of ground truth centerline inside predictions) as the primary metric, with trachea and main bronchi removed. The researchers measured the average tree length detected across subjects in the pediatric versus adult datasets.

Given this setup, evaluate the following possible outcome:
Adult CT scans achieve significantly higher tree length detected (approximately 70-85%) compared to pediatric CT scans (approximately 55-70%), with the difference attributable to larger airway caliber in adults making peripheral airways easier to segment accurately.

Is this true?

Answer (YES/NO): NO